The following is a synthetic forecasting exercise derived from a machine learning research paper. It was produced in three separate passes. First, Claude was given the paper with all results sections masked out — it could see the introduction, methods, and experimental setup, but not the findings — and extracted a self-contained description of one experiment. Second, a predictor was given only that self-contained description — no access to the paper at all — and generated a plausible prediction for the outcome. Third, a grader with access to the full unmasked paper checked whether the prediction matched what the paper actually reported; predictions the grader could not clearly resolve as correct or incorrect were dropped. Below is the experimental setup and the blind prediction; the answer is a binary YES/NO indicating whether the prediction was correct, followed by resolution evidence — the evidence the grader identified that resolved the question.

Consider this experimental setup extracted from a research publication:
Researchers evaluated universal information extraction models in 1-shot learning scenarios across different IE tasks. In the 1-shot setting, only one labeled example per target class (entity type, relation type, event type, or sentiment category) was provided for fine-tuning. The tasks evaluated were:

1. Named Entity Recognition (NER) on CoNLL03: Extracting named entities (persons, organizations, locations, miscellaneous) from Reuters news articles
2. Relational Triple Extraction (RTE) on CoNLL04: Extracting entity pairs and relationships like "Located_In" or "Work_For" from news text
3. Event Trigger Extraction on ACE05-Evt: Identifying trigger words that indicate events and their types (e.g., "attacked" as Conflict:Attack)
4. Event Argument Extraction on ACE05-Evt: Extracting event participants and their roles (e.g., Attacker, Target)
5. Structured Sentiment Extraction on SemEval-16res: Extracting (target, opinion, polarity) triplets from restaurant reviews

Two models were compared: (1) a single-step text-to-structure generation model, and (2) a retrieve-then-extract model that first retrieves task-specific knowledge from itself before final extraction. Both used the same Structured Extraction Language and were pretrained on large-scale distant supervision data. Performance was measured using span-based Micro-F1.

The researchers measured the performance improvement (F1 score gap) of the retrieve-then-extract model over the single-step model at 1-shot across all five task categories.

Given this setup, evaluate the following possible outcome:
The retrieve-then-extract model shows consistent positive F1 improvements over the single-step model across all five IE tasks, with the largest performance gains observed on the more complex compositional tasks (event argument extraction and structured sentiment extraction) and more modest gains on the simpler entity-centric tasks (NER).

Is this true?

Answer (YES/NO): NO